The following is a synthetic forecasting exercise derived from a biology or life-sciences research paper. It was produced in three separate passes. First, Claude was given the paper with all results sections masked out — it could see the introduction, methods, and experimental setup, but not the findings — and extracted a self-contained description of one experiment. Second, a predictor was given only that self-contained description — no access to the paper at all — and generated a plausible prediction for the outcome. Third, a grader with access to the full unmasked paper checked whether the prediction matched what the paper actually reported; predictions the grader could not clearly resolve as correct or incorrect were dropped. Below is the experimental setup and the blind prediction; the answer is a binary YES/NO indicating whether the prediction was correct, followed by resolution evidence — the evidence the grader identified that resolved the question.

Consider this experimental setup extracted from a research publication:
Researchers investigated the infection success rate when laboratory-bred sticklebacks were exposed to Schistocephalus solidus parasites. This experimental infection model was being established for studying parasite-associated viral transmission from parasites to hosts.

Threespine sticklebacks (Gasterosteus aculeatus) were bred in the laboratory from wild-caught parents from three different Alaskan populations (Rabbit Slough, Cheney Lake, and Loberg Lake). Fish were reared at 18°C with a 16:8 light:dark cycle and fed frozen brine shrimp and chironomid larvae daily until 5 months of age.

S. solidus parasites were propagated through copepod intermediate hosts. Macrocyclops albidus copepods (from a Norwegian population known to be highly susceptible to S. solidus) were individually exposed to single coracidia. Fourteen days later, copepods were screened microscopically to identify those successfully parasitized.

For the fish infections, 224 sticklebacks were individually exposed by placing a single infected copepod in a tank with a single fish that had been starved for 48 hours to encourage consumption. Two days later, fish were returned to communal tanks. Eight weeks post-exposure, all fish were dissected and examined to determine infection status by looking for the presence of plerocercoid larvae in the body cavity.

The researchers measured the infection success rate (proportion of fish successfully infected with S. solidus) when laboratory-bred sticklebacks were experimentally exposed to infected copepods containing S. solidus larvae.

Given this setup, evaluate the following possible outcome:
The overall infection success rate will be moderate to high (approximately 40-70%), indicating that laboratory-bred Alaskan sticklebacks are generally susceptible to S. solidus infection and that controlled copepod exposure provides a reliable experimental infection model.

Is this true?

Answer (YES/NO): NO